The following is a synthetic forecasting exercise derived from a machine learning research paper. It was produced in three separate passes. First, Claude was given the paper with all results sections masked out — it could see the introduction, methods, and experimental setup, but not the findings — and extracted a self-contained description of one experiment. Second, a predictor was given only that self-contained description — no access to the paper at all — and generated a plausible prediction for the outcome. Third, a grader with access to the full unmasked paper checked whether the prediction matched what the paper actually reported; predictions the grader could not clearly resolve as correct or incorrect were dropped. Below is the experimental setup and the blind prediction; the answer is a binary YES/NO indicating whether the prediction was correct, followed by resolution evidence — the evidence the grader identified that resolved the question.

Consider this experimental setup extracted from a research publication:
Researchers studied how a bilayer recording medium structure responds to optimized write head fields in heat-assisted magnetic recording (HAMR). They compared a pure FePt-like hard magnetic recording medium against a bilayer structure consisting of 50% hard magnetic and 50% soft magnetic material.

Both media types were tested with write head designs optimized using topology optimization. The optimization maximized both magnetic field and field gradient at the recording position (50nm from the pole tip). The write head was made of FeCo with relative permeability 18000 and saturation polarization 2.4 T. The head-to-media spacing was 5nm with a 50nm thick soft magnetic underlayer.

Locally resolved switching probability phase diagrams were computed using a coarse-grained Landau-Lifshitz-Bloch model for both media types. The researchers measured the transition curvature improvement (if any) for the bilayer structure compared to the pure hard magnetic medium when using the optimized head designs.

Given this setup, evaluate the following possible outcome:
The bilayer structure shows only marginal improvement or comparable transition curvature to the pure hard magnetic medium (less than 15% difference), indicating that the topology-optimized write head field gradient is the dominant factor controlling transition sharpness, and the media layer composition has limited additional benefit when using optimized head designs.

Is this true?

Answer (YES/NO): NO